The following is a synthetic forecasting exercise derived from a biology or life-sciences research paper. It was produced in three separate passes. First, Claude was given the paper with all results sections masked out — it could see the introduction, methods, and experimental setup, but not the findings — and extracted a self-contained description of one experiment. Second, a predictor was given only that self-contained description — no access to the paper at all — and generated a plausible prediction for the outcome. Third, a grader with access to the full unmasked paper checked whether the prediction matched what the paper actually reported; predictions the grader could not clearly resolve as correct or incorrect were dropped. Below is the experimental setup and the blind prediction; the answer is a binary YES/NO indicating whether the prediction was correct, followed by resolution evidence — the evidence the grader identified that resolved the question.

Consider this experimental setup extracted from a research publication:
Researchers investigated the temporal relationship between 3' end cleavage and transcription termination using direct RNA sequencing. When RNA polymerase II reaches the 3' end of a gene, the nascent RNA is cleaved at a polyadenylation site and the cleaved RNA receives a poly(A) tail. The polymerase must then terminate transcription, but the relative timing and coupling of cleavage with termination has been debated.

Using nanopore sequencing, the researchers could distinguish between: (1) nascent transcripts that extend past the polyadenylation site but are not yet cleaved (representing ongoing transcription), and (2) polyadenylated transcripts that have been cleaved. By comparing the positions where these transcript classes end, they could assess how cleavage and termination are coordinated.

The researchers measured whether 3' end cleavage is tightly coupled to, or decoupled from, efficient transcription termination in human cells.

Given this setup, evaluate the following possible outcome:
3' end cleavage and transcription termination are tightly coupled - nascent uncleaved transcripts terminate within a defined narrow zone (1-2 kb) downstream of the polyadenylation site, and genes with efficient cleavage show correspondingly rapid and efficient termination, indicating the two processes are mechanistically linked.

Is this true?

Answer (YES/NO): YES